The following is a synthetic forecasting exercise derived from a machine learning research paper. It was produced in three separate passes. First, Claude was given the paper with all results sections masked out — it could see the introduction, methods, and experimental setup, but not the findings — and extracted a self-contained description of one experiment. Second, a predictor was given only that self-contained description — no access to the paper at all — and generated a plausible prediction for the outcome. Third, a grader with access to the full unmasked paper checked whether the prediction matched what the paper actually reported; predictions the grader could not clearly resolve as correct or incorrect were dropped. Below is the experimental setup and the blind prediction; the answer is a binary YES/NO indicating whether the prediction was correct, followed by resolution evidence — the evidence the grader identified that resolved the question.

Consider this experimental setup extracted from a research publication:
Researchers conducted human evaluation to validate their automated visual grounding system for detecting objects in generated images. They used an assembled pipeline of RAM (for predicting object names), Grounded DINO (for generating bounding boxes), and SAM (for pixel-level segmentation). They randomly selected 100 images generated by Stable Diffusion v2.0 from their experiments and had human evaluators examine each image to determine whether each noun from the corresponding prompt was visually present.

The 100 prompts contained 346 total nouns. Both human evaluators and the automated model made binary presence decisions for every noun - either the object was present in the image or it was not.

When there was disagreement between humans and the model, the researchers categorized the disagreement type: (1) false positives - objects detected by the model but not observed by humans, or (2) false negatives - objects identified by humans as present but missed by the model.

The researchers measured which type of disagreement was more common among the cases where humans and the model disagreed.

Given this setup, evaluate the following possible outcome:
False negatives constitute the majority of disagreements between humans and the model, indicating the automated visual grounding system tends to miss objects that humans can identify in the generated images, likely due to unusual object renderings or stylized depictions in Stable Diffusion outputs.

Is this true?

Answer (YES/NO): YES